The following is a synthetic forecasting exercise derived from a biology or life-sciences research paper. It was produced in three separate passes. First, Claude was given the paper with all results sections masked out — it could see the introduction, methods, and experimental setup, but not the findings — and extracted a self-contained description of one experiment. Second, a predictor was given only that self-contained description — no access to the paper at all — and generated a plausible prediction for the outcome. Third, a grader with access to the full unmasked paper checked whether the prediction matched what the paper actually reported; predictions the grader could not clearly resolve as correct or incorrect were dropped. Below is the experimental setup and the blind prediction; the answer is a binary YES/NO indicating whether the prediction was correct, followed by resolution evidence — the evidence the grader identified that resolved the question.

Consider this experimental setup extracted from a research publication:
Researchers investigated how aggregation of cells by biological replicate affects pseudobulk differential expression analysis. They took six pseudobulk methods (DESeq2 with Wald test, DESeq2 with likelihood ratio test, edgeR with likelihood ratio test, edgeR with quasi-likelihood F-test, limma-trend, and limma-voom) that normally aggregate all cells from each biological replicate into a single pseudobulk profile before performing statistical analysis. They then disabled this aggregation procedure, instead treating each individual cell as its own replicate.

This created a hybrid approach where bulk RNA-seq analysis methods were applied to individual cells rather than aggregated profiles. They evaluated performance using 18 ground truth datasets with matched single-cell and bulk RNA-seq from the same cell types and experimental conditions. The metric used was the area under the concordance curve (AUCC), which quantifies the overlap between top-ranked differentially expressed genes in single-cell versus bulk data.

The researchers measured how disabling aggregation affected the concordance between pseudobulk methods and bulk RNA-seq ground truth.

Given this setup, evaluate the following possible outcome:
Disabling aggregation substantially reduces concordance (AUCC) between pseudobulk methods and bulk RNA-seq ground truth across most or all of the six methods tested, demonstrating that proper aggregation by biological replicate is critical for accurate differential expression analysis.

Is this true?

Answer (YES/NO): YES